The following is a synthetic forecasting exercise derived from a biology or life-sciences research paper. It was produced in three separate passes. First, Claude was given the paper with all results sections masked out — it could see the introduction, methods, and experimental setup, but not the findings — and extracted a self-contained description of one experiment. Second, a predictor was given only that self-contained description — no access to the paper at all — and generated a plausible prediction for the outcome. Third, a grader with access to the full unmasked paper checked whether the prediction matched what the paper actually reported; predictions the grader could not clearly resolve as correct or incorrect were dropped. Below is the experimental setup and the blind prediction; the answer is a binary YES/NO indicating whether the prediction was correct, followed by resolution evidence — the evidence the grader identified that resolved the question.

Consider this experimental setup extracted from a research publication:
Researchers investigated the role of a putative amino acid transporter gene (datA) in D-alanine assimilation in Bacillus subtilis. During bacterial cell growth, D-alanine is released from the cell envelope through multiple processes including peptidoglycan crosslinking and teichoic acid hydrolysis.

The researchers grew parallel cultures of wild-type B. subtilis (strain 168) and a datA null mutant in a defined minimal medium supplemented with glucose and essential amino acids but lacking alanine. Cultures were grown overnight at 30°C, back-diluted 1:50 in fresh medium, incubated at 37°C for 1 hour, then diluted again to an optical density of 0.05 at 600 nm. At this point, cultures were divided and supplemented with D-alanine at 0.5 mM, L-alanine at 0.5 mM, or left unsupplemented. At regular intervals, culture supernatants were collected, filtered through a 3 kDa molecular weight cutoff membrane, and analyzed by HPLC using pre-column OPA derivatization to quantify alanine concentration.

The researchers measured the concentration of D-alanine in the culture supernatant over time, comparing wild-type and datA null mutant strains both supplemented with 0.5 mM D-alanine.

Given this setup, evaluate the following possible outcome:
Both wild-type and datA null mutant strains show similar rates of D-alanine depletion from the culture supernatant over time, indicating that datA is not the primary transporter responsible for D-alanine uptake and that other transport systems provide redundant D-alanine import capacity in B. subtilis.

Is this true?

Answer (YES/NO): NO